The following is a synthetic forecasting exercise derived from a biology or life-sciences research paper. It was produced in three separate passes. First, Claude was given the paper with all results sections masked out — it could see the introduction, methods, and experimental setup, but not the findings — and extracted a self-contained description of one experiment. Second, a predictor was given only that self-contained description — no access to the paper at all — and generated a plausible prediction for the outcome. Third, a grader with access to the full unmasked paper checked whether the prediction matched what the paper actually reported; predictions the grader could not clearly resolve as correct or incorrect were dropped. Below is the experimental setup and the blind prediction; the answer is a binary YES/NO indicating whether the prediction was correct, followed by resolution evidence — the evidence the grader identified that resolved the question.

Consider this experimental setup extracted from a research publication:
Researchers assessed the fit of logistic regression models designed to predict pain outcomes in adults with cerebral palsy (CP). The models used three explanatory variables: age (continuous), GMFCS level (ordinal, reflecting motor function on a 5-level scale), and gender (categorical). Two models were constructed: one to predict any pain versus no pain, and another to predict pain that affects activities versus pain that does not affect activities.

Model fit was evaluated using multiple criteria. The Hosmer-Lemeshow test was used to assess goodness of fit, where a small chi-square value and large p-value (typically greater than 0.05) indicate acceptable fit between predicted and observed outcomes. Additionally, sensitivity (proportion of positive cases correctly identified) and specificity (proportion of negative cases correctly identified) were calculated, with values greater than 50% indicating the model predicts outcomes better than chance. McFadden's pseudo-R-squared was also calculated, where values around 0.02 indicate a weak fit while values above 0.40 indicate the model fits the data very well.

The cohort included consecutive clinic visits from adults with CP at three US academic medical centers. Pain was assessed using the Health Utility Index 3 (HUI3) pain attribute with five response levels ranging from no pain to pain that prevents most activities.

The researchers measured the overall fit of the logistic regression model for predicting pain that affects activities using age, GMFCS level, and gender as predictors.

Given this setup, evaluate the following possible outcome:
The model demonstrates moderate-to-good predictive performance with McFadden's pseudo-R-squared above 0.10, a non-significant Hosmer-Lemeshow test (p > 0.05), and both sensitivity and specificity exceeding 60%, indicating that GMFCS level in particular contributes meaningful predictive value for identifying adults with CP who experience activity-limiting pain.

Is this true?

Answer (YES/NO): NO